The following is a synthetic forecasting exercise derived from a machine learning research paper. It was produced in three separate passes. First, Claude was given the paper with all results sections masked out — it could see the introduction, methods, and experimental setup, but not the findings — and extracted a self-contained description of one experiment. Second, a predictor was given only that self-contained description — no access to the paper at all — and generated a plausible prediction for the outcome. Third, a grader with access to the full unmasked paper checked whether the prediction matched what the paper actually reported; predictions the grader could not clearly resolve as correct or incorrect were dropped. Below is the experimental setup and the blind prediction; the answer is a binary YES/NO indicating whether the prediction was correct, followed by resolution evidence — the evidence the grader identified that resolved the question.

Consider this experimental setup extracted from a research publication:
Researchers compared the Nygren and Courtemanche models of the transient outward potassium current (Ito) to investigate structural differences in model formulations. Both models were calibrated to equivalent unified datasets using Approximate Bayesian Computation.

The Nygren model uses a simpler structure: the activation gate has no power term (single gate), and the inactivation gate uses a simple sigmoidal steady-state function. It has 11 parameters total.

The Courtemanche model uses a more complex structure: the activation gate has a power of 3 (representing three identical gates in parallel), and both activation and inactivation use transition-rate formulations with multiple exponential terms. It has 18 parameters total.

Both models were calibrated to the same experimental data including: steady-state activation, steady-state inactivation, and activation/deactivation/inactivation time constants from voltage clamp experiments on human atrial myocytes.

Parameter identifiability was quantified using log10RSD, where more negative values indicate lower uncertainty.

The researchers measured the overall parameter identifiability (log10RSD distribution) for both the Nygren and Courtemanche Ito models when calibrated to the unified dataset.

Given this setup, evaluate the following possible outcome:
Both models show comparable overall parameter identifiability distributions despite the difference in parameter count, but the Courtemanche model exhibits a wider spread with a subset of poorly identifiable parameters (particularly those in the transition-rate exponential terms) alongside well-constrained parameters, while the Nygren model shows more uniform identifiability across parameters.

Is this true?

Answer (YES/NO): NO